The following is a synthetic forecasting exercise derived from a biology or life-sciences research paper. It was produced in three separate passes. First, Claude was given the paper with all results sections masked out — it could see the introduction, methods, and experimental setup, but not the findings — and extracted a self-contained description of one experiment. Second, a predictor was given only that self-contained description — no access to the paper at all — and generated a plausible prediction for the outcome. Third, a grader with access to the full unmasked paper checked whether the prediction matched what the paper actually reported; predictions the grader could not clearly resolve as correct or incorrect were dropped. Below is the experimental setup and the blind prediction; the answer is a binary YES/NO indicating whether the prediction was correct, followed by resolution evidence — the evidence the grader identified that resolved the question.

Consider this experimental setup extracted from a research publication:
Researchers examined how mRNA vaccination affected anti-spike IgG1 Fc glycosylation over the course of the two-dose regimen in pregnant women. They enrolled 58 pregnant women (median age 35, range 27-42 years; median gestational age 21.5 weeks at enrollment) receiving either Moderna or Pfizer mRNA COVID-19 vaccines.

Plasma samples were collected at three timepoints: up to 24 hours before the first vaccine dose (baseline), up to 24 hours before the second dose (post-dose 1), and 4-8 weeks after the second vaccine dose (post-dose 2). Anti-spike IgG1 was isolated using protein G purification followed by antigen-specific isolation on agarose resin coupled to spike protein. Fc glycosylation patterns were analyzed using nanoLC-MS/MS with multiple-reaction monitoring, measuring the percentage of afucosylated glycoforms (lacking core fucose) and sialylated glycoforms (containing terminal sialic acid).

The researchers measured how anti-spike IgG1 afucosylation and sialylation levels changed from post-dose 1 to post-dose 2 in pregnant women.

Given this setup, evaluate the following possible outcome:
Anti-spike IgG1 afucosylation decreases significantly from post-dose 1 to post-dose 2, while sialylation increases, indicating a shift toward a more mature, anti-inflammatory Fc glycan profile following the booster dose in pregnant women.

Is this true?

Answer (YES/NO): NO